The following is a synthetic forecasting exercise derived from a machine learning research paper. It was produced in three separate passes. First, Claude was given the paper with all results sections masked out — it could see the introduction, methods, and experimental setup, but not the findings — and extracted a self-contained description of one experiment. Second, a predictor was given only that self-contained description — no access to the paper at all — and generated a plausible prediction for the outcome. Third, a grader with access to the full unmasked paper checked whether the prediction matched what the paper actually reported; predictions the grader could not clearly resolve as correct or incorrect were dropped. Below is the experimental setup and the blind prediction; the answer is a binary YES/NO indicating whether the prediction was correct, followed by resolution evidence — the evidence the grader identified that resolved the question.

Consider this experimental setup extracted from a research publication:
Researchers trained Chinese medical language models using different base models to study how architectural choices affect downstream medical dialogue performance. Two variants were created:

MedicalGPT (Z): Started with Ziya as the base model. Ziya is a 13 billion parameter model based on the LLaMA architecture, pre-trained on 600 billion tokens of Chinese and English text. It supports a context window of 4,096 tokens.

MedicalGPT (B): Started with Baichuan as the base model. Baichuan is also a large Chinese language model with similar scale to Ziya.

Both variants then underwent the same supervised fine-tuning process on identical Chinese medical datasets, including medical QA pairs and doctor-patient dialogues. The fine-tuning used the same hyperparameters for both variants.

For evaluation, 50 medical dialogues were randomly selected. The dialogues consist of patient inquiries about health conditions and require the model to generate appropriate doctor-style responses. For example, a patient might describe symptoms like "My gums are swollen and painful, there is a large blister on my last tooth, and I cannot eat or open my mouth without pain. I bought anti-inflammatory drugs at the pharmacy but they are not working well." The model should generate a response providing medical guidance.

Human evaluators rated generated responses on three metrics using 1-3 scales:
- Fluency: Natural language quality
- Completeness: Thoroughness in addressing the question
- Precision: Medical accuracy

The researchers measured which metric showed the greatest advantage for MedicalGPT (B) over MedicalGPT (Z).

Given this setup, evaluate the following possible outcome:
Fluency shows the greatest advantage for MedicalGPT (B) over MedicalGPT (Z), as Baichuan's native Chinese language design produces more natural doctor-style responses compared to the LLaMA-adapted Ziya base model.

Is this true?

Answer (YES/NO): NO